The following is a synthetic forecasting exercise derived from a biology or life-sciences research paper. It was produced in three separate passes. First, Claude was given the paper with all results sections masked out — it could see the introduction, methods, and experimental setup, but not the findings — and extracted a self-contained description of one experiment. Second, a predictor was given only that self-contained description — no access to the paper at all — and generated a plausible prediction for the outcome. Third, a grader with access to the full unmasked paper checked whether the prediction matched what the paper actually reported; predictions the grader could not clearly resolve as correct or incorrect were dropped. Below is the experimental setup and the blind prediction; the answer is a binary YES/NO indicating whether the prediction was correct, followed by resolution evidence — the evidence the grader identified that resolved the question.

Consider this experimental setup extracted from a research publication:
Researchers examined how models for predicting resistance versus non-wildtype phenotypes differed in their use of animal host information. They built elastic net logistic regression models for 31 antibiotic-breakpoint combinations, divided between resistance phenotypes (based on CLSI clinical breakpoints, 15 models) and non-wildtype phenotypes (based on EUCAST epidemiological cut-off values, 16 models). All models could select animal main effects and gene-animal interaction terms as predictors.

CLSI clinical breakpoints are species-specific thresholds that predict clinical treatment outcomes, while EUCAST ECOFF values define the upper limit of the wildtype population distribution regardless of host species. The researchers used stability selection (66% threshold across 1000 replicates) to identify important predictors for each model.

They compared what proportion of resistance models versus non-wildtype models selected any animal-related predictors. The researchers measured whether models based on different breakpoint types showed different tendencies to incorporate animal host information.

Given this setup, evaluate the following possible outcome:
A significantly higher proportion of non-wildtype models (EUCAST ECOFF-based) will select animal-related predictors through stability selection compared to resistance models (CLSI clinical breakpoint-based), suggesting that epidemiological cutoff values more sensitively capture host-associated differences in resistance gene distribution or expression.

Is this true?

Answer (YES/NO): YES